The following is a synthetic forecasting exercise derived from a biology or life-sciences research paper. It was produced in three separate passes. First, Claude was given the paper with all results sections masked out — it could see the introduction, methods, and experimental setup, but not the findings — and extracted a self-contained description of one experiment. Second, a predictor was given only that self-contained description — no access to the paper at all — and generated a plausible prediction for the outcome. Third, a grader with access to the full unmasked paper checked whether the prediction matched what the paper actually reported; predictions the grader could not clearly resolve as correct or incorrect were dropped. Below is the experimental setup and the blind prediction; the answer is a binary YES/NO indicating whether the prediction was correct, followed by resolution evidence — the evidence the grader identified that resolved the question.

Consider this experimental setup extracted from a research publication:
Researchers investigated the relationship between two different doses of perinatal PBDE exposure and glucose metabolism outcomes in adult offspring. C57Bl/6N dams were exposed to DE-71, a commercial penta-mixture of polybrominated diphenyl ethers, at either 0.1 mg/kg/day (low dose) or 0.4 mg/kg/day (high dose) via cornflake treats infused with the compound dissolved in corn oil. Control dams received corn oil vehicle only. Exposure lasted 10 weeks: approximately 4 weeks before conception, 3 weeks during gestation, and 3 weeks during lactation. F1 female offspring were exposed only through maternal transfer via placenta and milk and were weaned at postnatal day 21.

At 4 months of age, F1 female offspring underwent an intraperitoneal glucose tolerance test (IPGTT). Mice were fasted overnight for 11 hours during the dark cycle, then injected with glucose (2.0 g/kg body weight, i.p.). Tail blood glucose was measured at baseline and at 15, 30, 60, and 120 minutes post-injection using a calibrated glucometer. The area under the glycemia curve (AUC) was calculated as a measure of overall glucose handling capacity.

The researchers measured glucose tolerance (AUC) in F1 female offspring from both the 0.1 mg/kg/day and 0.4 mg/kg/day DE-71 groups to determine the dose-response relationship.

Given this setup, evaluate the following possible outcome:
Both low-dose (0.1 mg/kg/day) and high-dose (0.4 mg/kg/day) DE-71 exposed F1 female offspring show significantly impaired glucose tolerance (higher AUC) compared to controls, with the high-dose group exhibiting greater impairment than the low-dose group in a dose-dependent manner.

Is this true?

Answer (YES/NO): NO